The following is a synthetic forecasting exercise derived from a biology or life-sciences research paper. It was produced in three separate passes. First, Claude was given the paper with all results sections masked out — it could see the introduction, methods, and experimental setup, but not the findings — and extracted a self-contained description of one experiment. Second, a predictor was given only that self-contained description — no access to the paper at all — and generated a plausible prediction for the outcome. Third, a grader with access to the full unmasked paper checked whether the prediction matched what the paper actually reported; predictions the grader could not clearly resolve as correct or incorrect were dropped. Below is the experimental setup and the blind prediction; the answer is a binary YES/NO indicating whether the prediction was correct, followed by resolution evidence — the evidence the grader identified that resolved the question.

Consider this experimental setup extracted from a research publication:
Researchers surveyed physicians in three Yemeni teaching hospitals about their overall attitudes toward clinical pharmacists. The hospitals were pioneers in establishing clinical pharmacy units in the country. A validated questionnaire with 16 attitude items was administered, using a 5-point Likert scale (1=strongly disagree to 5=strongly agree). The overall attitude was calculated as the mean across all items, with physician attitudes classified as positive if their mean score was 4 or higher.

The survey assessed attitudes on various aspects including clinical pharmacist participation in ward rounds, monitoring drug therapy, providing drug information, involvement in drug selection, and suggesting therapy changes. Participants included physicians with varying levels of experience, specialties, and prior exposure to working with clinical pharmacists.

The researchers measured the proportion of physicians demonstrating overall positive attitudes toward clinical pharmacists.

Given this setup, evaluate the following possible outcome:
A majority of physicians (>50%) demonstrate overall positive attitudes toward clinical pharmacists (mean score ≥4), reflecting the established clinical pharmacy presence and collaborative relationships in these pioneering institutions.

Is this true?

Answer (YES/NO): YES